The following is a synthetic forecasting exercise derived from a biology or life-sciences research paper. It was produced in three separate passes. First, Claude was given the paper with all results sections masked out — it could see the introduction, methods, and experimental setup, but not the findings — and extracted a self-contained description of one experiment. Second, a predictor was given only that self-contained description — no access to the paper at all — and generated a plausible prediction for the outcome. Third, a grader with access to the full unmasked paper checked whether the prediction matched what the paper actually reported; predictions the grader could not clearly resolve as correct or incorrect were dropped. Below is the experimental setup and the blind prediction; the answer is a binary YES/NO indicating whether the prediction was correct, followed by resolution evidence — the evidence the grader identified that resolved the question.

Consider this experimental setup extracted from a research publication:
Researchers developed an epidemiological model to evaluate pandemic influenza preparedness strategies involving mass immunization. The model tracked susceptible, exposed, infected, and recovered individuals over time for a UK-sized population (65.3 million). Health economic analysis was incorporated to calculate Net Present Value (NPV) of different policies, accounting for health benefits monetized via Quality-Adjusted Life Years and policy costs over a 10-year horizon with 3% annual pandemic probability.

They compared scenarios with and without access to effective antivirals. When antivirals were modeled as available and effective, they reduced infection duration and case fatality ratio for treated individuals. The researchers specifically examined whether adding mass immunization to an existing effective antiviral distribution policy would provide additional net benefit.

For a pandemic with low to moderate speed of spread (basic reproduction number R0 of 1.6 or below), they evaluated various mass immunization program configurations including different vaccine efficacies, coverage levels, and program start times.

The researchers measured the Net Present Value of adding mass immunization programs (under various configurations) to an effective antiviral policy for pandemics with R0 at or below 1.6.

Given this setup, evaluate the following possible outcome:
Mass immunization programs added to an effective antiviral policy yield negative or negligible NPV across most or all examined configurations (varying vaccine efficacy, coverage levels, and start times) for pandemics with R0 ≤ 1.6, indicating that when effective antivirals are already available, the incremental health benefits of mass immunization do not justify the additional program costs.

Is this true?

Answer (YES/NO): YES